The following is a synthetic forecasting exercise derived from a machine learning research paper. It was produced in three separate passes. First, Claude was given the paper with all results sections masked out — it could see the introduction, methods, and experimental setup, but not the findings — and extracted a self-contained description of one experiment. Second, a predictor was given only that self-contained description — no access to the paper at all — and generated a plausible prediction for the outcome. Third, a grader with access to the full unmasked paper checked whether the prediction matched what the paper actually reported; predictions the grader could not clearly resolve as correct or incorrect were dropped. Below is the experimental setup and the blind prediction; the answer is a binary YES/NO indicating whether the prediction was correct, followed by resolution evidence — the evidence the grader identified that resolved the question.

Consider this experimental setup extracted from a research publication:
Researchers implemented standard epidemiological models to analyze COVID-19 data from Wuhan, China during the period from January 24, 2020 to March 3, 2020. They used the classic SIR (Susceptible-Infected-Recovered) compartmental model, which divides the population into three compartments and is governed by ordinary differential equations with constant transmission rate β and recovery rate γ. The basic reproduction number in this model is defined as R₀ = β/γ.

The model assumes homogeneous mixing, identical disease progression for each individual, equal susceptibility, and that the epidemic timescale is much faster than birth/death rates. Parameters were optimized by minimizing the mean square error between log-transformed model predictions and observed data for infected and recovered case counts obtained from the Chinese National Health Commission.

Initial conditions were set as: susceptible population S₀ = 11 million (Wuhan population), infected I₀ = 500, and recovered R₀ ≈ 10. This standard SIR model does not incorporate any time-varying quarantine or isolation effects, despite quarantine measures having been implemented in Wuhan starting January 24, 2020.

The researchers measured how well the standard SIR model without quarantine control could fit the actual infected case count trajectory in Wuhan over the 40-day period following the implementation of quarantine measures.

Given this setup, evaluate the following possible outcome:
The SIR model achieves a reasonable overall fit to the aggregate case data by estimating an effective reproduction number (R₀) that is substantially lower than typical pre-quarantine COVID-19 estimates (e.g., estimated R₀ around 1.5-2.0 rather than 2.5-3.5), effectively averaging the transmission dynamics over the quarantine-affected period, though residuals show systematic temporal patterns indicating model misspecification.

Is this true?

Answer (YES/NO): NO